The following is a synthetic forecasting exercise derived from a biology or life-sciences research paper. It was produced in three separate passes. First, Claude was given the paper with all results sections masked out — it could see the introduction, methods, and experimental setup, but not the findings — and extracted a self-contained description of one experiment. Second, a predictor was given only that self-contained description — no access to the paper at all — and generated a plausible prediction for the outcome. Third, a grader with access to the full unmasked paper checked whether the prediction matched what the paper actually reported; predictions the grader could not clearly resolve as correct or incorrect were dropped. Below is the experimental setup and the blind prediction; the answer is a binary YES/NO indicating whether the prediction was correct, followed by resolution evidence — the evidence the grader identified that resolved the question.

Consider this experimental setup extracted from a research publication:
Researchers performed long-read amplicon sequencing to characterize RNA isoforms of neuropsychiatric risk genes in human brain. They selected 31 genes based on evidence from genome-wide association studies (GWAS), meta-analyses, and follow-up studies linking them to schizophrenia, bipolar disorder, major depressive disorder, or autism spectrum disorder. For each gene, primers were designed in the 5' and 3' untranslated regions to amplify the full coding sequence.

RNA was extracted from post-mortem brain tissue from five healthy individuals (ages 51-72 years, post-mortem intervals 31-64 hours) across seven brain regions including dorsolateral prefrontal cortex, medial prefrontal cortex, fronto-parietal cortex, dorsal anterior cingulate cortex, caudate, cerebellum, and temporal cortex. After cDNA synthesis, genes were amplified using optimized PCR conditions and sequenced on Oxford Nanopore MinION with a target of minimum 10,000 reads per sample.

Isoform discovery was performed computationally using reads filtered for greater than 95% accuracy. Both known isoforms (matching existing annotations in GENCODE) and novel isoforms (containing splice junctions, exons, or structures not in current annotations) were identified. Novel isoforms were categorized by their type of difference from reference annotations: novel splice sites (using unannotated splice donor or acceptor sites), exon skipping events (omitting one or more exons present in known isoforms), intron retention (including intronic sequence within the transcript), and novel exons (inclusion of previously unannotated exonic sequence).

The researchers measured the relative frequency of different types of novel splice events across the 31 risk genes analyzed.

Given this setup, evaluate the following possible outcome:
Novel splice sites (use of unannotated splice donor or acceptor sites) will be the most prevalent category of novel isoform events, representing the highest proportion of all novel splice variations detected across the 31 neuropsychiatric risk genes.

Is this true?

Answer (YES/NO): NO